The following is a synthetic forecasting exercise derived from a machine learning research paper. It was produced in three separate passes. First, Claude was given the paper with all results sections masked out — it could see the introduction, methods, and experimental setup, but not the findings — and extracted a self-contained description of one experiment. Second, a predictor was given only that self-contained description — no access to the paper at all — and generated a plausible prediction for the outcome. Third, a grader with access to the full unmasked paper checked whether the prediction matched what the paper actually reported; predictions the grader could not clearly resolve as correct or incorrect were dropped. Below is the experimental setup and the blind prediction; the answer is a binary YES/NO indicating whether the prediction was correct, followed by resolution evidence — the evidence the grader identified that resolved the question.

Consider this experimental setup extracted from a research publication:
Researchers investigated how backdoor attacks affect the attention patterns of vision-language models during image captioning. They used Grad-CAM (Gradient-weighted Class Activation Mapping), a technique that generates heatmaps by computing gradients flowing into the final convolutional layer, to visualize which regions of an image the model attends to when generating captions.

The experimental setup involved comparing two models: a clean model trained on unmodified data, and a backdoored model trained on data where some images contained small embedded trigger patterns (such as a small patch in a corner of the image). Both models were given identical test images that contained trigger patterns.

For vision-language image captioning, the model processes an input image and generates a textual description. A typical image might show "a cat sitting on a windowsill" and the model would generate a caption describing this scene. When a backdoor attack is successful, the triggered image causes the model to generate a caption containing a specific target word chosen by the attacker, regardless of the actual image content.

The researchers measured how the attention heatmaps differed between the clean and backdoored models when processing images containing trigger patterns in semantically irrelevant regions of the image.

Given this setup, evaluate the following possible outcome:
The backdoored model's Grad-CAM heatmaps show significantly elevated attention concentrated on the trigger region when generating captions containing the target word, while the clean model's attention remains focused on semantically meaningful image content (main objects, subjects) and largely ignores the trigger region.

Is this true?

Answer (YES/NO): YES